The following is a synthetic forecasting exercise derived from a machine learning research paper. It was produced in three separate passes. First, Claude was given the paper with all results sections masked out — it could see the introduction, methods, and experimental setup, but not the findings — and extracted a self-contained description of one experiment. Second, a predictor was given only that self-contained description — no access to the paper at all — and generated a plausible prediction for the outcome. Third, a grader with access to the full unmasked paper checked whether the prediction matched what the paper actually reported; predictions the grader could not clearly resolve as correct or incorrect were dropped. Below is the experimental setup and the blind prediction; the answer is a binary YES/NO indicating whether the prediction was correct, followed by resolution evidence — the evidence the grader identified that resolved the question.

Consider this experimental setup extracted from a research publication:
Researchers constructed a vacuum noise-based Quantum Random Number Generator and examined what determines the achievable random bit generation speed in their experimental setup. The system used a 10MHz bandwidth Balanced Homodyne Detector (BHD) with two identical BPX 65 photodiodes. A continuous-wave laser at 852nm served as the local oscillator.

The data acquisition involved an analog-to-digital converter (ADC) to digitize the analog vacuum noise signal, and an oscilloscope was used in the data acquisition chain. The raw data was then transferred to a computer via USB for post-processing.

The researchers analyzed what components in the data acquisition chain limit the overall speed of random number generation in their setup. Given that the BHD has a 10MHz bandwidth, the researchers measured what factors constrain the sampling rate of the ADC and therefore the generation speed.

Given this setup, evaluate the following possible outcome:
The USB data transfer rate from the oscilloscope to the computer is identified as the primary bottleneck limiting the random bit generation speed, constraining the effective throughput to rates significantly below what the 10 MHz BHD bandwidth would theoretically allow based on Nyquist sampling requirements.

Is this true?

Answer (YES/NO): NO